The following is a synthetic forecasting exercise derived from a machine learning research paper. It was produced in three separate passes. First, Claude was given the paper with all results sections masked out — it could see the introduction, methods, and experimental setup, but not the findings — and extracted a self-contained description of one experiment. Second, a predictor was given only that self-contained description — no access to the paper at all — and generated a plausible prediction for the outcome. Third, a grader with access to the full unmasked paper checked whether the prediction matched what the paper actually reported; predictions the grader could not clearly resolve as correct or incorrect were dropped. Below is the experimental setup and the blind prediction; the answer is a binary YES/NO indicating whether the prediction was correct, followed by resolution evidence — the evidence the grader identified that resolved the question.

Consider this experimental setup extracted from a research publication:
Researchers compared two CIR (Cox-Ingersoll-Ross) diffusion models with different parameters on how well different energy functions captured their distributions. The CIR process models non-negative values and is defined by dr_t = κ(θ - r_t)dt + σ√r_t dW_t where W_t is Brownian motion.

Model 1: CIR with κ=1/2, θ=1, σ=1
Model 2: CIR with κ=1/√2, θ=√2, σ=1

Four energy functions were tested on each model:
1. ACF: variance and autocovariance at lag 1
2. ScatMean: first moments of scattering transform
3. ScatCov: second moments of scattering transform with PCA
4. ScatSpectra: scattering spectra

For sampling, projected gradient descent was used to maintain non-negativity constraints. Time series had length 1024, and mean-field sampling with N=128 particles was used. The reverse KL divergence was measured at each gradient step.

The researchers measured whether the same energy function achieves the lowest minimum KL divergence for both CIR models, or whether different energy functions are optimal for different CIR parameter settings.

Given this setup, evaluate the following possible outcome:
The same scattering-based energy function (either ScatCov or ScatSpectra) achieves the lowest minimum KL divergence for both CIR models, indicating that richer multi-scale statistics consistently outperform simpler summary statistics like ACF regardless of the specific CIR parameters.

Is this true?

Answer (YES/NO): NO